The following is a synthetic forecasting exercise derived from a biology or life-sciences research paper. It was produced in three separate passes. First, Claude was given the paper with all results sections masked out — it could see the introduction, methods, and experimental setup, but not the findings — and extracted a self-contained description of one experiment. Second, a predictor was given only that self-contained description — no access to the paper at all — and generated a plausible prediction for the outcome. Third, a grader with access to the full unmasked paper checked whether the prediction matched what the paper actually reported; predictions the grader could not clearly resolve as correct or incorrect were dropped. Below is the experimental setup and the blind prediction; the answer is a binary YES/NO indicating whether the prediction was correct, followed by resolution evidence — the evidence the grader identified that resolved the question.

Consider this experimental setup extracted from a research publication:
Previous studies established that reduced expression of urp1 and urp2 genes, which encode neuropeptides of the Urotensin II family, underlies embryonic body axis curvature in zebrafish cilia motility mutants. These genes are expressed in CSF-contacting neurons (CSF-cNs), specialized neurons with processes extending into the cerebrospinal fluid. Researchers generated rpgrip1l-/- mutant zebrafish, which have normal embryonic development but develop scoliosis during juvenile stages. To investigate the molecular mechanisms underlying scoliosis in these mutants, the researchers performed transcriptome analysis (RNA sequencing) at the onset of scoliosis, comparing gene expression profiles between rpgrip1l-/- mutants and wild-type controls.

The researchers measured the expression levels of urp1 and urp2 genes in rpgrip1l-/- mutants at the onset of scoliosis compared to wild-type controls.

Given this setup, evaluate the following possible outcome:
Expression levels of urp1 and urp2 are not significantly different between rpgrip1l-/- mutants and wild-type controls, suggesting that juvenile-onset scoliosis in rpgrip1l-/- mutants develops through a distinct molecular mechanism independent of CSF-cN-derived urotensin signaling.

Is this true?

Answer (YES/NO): NO